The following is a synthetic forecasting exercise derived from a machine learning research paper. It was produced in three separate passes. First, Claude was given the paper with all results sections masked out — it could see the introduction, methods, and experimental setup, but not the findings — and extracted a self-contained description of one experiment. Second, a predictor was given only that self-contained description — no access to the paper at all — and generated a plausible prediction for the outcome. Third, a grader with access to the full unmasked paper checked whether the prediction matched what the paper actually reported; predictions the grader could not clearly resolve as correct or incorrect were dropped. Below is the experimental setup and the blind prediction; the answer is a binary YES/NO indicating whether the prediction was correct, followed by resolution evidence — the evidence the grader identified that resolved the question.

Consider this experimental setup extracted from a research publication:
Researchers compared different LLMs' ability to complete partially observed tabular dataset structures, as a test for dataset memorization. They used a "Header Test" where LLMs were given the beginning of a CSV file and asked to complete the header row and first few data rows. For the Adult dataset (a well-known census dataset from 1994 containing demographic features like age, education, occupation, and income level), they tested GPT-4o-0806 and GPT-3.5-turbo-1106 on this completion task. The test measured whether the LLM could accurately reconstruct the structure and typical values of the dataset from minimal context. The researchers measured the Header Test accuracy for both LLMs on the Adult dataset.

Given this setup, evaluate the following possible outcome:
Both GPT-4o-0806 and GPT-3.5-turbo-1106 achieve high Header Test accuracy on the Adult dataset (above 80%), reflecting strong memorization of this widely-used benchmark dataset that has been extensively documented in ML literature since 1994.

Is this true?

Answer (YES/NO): NO